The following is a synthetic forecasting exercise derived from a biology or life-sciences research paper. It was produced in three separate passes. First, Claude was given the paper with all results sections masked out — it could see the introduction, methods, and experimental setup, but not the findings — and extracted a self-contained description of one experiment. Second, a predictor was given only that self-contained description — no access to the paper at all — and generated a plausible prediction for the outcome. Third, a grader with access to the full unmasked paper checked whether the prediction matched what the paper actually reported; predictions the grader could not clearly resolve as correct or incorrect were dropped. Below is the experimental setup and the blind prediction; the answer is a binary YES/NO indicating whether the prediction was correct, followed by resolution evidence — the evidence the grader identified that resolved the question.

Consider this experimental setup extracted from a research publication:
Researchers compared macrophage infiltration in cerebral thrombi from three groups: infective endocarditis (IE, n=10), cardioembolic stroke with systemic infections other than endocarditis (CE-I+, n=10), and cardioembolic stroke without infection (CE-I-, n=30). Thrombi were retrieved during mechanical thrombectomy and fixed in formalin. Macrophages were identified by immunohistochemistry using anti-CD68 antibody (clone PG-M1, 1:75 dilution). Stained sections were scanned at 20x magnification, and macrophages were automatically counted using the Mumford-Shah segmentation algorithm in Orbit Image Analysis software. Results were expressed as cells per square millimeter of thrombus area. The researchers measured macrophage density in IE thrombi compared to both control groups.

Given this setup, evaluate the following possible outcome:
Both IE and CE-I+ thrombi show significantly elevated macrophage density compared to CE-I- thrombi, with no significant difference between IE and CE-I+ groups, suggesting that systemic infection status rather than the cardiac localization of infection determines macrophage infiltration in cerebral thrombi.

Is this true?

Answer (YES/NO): NO